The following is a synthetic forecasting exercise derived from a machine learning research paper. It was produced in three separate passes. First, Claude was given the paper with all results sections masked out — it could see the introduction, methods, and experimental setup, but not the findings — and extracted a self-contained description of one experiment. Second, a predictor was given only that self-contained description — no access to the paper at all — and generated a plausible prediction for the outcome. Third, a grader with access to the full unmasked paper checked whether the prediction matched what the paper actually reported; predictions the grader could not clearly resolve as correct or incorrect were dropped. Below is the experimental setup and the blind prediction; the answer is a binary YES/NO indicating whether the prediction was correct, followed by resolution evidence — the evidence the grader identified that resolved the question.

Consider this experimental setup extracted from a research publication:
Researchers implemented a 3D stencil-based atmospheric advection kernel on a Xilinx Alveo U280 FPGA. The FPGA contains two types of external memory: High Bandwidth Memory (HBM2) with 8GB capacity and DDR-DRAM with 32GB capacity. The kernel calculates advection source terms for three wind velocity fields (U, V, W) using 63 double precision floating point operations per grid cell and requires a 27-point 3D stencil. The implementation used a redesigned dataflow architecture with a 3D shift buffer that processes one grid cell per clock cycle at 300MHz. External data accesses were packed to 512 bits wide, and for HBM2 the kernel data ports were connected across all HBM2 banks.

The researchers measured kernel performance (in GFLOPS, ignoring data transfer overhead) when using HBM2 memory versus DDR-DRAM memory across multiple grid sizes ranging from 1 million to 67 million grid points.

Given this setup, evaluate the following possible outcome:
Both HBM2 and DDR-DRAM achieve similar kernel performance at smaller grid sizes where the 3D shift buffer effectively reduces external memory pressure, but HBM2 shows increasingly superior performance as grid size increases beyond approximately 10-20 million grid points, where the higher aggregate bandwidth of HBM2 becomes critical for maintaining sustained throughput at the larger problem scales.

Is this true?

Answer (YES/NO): NO